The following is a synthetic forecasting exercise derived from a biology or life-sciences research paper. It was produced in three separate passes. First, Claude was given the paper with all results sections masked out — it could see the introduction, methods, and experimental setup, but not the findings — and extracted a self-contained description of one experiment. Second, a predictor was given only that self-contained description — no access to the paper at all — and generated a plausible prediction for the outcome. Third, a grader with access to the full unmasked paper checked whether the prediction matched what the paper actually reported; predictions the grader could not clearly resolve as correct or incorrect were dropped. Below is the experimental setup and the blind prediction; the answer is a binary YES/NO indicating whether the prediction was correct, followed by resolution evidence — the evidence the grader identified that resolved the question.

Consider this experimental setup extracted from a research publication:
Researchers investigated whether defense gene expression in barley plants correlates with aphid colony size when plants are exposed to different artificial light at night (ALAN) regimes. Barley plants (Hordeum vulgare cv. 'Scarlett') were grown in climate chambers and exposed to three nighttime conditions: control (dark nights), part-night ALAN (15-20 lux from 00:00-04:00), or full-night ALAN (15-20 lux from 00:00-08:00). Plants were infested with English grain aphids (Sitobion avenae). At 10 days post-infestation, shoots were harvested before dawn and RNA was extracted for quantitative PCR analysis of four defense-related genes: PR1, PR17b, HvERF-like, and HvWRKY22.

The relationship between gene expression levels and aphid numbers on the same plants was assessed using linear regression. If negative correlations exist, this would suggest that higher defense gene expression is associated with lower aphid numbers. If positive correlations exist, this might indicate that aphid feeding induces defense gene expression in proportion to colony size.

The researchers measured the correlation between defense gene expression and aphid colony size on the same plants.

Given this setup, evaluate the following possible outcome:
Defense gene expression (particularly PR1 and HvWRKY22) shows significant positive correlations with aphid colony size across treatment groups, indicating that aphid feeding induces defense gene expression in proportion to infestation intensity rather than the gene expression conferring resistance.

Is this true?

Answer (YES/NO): YES